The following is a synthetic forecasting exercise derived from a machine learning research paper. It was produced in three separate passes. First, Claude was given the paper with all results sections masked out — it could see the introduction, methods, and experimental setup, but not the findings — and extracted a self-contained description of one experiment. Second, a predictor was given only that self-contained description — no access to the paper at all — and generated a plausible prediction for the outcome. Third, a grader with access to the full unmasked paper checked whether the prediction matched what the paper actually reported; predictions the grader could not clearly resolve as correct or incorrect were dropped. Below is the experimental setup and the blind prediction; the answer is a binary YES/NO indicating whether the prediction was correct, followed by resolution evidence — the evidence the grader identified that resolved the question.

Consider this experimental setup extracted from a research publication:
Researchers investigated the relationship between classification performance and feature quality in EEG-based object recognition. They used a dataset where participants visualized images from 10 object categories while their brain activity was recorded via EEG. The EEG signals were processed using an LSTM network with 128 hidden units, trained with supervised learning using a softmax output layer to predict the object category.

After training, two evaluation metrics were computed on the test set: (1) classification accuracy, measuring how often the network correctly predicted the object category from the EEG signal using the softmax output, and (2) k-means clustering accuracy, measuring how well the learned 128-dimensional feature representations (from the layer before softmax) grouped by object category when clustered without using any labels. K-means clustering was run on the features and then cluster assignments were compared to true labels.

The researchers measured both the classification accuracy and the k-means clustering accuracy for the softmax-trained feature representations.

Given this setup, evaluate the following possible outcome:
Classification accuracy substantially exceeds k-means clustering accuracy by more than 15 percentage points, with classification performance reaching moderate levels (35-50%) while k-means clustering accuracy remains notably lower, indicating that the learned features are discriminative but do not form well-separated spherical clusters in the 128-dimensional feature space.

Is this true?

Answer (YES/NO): NO